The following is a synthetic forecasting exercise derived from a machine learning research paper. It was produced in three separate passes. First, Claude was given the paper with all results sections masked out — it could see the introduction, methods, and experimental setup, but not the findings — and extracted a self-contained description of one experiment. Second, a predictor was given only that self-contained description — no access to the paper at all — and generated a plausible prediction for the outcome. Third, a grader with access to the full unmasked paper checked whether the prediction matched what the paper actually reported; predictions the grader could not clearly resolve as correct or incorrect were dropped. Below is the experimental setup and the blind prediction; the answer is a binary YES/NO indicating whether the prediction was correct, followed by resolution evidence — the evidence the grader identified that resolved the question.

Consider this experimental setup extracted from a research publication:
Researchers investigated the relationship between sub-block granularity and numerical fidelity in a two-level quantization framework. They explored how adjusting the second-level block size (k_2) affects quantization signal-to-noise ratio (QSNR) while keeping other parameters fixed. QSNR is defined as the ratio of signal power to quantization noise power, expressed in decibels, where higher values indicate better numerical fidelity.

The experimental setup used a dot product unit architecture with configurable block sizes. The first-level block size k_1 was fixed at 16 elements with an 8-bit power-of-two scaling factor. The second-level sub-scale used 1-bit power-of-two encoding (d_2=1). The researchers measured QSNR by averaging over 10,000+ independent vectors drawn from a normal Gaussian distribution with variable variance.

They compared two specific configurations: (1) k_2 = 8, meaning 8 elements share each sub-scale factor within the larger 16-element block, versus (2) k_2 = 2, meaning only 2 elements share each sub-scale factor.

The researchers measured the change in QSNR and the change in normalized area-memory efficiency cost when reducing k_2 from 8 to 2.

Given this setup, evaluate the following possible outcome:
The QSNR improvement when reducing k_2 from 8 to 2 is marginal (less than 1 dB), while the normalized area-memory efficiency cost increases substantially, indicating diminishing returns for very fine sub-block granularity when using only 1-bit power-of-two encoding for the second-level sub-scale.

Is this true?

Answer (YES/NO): NO